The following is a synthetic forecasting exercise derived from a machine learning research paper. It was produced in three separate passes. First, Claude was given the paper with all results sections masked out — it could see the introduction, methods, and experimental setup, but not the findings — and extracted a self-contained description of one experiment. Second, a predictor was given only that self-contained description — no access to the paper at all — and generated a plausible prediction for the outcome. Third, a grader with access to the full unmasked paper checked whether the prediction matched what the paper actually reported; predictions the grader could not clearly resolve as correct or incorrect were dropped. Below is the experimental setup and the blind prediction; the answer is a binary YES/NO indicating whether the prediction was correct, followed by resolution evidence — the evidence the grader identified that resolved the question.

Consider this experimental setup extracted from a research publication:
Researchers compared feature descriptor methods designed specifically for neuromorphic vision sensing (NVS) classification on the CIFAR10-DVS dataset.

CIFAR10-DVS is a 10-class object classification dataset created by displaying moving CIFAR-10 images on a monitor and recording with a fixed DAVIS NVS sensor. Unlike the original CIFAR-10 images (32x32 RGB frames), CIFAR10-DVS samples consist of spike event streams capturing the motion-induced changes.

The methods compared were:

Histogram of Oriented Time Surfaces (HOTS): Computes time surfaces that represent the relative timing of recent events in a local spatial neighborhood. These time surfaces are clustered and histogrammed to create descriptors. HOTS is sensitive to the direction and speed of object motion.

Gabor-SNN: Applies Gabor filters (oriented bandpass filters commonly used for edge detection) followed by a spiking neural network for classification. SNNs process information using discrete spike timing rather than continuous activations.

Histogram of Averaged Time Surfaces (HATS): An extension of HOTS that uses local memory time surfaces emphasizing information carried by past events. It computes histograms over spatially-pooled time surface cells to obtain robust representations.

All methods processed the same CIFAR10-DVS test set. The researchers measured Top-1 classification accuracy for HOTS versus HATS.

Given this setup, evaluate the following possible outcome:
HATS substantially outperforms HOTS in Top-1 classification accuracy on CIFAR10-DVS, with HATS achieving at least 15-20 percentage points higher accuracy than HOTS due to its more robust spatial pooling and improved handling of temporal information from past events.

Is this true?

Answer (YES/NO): YES